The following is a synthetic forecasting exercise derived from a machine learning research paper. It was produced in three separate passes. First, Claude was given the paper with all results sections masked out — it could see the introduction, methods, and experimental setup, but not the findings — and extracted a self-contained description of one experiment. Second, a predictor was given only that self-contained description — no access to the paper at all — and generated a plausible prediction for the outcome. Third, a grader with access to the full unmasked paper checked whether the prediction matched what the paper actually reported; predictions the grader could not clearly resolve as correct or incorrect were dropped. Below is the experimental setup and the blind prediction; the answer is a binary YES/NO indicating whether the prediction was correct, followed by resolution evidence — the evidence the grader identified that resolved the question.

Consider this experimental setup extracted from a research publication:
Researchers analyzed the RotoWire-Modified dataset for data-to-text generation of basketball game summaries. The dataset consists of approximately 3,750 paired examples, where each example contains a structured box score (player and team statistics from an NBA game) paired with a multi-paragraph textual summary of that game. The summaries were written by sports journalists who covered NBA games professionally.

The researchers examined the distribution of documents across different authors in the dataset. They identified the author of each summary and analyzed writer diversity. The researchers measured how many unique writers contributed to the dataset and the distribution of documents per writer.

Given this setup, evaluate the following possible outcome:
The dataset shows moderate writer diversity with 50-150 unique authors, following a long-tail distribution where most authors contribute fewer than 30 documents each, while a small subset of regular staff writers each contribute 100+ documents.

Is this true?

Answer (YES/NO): NO